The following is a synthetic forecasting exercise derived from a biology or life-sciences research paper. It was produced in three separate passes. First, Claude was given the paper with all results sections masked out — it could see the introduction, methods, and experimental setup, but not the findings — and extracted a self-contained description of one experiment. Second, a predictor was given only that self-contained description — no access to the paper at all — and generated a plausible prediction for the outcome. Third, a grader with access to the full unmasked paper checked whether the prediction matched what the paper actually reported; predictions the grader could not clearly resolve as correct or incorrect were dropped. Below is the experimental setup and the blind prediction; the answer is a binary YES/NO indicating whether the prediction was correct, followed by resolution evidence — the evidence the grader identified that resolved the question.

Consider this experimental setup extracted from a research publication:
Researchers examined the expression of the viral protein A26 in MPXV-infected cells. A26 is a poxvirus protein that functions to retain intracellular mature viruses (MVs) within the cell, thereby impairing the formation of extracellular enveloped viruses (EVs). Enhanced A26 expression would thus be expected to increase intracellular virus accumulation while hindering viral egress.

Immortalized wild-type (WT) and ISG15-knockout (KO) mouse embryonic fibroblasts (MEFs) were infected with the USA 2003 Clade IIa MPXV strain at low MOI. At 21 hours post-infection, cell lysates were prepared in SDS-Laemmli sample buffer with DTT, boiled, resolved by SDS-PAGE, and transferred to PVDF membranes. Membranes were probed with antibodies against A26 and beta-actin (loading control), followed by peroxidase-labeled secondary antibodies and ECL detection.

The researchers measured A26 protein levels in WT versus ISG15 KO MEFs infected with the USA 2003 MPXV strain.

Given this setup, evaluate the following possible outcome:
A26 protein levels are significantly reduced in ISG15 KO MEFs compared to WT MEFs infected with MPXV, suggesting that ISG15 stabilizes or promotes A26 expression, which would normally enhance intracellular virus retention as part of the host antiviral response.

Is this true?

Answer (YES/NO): NO